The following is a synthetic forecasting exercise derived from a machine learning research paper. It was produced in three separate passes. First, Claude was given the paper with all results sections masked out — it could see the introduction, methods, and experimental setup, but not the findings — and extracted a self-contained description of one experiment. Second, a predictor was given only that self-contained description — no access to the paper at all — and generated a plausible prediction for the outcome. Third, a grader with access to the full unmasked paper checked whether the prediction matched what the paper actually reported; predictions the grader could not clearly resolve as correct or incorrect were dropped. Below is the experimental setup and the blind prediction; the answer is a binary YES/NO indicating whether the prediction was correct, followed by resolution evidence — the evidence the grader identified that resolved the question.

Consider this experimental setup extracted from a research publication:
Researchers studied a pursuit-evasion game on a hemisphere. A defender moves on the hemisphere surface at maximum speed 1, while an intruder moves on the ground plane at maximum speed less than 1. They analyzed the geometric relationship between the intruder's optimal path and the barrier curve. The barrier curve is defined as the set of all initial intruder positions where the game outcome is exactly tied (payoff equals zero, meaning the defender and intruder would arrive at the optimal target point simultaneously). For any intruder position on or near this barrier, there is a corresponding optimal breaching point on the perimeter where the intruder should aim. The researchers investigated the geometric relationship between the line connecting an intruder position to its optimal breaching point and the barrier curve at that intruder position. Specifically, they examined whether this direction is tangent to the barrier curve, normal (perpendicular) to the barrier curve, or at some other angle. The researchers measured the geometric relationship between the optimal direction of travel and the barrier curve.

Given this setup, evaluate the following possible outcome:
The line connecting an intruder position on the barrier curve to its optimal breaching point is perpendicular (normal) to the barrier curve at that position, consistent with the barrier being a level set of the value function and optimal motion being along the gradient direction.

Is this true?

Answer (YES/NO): YES